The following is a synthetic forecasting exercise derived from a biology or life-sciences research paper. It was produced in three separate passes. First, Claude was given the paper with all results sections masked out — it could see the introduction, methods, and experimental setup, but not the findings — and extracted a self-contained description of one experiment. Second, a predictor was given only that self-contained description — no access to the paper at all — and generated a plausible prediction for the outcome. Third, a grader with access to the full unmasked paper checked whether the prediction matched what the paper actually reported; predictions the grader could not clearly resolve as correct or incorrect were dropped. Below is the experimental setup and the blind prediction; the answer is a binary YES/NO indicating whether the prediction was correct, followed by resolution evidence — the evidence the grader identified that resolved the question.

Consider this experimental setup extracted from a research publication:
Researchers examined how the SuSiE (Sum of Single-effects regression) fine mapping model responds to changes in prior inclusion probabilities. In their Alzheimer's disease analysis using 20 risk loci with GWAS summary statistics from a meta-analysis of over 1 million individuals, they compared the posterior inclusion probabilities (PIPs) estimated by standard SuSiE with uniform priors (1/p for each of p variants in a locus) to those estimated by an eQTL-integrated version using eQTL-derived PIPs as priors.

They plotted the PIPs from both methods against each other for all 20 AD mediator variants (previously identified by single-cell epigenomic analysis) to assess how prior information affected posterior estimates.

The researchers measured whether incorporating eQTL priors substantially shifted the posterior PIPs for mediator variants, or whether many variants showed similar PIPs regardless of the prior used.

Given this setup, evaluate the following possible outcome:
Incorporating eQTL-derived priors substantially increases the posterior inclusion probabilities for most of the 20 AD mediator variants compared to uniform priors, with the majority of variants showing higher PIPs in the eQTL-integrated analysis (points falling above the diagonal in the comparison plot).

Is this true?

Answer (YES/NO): NO